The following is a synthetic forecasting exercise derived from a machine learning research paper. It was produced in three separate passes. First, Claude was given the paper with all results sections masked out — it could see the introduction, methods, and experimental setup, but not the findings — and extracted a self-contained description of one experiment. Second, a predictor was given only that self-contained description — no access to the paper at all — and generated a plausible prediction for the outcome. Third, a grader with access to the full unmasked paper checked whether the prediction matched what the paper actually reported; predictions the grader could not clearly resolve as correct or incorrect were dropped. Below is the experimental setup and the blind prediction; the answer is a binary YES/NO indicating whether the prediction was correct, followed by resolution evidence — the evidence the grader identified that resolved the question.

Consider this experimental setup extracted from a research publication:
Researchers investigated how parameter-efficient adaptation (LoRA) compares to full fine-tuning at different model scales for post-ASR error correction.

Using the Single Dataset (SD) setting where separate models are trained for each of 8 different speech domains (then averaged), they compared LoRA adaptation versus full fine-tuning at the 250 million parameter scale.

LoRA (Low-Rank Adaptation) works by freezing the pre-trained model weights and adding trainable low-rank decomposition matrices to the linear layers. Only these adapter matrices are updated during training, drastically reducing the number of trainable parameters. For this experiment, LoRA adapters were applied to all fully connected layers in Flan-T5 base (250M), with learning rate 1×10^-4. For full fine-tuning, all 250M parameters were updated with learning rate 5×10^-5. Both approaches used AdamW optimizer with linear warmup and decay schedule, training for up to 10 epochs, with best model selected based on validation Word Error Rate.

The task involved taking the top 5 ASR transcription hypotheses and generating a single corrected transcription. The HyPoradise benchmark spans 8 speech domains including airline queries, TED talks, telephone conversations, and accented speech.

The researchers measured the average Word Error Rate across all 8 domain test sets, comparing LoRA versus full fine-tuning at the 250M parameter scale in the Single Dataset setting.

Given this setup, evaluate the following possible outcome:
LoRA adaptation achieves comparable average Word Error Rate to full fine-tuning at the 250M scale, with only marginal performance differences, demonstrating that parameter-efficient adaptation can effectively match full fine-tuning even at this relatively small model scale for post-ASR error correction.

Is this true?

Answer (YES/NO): YES